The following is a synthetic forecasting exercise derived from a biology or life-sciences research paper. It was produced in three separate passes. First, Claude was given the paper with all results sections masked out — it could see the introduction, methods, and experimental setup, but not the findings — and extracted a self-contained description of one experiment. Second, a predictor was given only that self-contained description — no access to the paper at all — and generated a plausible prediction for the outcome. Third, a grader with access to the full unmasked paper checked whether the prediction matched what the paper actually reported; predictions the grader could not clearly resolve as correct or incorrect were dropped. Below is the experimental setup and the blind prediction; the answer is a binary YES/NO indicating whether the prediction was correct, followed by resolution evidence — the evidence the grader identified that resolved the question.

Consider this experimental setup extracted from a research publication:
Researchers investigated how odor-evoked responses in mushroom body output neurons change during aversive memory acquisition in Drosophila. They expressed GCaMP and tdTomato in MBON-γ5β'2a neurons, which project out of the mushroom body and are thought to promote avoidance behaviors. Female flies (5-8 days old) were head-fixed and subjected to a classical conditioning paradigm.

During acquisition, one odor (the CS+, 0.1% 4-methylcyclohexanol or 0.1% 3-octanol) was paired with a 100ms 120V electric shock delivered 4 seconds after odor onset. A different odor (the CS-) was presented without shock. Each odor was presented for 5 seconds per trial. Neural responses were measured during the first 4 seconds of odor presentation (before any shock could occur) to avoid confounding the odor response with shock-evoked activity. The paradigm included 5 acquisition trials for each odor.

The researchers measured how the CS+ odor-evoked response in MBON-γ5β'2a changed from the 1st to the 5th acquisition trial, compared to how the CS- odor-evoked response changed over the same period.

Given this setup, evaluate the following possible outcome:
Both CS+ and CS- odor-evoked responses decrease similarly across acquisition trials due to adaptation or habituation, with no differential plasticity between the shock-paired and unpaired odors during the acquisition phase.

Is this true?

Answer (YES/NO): NO